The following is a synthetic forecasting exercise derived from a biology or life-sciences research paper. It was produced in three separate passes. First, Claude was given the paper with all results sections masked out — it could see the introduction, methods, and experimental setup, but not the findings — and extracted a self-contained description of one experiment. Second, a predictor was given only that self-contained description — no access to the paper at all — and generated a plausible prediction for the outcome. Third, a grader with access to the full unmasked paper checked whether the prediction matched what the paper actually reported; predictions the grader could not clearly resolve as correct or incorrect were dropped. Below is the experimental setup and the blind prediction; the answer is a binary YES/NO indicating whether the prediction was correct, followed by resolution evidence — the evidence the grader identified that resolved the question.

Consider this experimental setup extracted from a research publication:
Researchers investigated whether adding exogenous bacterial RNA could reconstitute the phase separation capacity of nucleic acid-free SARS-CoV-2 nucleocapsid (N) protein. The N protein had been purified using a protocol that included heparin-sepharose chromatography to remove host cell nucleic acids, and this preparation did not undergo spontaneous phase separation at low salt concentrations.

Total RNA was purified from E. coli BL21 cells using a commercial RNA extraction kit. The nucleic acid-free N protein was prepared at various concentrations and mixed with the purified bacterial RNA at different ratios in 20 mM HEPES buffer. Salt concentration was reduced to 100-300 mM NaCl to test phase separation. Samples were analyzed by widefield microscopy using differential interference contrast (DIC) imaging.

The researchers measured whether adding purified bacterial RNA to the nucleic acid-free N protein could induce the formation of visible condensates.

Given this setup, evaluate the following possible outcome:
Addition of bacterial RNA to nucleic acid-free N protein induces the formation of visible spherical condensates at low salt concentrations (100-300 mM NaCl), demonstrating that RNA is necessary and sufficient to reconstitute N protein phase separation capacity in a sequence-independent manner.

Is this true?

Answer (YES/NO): NO